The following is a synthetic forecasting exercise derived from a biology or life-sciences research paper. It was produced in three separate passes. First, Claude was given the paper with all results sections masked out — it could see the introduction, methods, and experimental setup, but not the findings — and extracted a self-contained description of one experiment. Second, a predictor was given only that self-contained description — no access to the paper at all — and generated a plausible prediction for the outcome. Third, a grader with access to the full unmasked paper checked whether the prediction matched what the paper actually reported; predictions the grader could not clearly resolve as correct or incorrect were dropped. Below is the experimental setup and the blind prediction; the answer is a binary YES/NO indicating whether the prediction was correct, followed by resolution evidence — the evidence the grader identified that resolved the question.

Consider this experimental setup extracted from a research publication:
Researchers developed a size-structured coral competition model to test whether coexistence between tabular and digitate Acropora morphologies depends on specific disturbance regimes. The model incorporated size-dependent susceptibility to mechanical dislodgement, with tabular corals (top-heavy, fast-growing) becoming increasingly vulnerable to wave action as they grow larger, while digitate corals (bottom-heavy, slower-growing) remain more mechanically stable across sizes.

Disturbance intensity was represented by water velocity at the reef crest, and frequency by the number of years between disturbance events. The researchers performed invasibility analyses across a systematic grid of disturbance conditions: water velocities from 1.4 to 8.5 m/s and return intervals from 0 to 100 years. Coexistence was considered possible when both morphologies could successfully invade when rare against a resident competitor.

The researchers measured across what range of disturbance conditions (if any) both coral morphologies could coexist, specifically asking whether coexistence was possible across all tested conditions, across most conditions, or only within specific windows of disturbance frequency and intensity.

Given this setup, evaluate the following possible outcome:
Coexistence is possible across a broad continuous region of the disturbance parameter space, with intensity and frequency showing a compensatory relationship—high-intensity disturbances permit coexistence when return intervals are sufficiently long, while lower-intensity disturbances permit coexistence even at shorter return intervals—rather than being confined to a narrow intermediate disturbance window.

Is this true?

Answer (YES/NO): YES